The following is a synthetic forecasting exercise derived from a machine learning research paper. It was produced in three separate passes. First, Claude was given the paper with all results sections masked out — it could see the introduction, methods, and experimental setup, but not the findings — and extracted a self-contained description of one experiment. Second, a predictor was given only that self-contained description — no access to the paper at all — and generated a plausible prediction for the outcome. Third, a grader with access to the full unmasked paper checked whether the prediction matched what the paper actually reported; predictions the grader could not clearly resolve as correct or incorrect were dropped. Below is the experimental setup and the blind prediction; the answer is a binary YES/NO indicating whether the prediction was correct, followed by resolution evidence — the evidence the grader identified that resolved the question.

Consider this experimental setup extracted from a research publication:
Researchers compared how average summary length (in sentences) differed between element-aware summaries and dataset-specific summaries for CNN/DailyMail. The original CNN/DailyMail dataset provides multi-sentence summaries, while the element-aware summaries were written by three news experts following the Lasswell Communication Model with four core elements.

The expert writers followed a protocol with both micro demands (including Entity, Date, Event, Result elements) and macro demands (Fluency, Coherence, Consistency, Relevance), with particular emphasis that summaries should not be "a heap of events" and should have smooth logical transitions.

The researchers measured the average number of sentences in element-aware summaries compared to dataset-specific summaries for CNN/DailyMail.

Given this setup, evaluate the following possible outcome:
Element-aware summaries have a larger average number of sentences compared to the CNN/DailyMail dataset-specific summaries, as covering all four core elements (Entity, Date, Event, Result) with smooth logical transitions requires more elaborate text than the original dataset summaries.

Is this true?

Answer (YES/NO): NO